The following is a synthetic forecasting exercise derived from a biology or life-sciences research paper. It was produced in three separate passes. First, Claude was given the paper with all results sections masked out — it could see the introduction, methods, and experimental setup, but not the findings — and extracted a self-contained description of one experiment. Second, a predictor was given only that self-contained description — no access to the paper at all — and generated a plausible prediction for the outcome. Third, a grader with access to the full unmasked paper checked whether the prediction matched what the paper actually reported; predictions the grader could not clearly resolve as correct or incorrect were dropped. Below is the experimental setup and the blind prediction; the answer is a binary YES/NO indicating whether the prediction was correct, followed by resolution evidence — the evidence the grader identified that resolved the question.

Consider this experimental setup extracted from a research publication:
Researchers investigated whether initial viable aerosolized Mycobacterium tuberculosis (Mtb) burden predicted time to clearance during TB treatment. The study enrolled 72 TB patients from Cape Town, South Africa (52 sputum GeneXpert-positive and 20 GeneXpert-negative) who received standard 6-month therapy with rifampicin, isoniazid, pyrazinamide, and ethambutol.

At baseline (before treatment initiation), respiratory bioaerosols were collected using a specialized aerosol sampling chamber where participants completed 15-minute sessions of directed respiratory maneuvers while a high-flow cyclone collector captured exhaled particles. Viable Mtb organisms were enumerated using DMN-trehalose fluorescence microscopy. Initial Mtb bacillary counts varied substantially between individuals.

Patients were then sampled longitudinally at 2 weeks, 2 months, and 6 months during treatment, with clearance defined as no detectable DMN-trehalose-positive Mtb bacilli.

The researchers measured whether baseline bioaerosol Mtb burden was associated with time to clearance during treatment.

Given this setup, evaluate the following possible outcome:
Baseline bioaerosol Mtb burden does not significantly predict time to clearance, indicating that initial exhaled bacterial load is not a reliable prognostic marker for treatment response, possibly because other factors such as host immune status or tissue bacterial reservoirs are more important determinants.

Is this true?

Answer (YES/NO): YES